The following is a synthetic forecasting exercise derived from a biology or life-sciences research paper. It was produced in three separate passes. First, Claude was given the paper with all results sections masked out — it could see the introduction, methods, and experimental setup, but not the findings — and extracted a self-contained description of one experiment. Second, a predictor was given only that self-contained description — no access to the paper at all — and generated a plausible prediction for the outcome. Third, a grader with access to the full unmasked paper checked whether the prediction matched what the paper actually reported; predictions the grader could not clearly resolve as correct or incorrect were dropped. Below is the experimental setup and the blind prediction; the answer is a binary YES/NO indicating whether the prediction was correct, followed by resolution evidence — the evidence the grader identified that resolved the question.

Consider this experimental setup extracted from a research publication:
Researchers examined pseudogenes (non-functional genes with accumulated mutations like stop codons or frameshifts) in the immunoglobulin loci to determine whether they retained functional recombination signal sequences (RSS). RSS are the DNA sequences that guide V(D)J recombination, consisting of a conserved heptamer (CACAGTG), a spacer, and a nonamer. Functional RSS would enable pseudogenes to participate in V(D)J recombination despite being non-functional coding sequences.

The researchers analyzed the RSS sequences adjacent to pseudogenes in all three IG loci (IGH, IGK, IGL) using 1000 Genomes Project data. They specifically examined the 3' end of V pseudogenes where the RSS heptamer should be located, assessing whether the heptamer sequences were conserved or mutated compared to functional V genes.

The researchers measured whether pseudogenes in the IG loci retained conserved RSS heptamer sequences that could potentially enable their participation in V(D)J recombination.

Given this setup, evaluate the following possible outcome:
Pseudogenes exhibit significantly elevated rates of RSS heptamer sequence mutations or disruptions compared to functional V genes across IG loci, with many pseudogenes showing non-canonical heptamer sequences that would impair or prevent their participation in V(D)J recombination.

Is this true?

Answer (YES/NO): NO